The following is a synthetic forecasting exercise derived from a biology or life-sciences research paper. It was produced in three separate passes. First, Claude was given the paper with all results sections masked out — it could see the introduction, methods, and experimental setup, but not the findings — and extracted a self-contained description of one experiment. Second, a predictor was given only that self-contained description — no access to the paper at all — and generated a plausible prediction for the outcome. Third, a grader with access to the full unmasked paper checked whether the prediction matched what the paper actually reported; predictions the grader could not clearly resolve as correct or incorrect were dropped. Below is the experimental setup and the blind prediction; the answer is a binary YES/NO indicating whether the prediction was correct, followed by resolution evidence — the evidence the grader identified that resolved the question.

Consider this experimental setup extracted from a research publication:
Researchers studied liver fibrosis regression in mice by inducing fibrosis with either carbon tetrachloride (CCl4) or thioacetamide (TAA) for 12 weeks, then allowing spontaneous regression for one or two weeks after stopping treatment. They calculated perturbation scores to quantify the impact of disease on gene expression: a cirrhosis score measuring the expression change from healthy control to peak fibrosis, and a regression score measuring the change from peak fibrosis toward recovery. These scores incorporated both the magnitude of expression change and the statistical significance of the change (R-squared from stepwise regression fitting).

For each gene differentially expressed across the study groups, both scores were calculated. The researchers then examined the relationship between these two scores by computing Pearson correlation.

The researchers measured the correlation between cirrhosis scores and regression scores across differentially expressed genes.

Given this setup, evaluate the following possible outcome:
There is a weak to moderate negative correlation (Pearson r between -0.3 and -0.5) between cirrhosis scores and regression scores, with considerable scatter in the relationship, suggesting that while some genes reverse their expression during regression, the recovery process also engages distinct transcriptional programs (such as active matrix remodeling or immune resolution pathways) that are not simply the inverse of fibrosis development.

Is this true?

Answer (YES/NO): NO